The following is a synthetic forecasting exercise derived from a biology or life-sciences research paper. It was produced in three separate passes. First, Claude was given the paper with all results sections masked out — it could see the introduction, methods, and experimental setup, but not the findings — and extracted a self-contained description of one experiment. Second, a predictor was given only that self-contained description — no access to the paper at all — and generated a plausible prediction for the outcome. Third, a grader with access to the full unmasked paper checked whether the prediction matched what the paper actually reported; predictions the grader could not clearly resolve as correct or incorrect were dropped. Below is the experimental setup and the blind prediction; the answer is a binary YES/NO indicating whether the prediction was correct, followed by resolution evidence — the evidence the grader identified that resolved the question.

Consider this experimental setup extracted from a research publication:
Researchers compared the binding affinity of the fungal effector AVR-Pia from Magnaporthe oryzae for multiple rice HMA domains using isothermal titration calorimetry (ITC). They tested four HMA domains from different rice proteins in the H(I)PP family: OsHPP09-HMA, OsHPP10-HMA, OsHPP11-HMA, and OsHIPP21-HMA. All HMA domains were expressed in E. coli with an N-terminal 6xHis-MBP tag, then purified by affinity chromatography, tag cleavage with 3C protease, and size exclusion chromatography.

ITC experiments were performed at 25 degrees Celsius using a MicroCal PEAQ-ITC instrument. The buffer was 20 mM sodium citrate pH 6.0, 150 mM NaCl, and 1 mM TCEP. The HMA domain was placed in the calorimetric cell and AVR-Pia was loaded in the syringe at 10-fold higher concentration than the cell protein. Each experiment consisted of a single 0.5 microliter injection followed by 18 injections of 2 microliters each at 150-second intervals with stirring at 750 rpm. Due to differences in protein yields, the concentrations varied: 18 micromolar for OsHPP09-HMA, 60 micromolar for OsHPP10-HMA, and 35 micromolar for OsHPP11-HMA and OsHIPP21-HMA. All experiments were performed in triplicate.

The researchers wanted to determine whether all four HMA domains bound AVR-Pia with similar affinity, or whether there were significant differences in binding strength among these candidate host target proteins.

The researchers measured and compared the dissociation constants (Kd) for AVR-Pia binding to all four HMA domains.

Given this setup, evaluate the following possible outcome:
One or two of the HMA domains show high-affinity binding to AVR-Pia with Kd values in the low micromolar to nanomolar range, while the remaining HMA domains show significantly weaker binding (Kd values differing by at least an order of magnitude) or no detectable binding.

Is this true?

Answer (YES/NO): NO